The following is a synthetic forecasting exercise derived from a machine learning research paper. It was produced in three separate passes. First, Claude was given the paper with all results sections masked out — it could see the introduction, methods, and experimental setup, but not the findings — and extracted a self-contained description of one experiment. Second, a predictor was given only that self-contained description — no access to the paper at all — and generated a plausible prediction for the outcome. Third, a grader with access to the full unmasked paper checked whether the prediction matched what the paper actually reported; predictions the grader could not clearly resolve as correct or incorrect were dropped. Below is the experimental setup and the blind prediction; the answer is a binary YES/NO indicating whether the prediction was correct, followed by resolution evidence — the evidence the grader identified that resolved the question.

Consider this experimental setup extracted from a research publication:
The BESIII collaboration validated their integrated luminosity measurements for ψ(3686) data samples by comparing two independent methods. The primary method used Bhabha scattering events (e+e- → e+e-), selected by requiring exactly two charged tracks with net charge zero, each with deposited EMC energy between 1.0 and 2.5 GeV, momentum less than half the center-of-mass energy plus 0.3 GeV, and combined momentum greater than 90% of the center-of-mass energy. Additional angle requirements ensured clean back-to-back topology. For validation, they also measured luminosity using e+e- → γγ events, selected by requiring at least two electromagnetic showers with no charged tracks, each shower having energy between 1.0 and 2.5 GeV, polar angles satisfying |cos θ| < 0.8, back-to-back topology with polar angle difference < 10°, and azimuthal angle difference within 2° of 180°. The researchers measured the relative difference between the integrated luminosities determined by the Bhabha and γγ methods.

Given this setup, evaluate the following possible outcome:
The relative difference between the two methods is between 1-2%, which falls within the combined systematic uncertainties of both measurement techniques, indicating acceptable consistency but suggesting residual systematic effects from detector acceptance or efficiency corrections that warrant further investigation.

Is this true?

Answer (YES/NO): NO